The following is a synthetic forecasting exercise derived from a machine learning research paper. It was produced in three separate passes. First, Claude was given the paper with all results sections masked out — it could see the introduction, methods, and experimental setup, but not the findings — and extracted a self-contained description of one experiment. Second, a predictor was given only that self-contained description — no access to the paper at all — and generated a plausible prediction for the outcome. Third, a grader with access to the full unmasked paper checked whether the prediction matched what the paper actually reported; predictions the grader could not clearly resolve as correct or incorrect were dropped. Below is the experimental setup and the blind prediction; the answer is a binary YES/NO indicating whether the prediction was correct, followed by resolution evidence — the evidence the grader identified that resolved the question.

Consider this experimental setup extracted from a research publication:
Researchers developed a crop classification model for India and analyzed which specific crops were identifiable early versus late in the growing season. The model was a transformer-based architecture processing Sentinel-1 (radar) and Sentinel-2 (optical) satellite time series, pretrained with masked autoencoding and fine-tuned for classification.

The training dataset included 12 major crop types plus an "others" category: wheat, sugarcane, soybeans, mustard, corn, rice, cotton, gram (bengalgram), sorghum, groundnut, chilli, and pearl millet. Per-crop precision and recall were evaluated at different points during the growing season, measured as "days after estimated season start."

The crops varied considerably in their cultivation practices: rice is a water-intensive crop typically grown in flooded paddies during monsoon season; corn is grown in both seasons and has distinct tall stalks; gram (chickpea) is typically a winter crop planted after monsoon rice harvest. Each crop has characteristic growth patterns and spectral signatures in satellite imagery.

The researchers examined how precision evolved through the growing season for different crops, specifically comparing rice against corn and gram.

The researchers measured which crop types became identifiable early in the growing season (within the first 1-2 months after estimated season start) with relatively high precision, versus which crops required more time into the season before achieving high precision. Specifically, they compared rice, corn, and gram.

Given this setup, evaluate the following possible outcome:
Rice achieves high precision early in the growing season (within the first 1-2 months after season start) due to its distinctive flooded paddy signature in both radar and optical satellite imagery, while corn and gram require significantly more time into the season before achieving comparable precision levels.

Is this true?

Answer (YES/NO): YES